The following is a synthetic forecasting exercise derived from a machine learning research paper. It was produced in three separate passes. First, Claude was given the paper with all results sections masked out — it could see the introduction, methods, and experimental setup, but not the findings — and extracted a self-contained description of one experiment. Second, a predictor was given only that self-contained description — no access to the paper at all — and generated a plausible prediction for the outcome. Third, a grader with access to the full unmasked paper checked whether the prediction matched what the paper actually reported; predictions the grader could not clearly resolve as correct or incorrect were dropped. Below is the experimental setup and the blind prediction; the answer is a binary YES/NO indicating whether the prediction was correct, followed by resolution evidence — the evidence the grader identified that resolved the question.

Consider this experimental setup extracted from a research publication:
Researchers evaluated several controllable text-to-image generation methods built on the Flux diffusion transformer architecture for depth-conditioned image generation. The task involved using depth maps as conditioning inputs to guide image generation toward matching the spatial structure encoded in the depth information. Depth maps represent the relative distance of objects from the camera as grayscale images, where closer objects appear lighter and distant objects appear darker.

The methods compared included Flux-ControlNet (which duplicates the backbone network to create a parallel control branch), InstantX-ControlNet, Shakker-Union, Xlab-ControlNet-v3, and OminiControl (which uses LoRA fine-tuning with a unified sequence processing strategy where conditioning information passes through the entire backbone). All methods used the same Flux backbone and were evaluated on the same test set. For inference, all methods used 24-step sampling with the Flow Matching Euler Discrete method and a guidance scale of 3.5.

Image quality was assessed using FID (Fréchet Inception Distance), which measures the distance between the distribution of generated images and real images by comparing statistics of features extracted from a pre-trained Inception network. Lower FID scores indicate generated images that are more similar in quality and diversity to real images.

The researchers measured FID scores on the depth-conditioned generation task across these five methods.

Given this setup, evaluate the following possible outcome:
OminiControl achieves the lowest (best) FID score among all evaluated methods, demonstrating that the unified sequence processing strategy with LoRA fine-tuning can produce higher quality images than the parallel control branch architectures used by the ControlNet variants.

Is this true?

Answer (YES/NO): NO